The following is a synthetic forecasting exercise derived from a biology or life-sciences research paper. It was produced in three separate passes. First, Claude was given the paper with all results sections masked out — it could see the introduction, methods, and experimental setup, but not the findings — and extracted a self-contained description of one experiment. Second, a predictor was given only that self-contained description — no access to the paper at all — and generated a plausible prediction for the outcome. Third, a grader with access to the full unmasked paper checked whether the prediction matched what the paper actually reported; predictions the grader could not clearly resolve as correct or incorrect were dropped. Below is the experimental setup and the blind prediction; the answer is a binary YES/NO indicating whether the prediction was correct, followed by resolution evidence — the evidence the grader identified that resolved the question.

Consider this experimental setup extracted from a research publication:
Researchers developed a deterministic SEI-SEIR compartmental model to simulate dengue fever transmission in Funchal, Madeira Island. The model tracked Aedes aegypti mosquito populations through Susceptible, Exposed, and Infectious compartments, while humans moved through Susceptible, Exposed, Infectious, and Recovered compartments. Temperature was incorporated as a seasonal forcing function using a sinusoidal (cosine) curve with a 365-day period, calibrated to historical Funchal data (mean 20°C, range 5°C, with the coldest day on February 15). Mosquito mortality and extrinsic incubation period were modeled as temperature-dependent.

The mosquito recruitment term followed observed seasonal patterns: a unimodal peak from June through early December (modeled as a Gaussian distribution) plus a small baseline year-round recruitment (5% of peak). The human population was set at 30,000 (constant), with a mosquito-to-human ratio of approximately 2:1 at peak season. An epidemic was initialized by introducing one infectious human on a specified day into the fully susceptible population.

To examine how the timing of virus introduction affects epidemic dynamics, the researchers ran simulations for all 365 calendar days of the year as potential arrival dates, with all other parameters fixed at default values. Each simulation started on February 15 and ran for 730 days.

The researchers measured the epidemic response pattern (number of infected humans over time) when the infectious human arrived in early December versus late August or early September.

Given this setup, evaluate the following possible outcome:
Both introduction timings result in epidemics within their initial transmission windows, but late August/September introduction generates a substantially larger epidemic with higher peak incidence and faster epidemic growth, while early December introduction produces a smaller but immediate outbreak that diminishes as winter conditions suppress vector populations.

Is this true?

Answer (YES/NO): NO